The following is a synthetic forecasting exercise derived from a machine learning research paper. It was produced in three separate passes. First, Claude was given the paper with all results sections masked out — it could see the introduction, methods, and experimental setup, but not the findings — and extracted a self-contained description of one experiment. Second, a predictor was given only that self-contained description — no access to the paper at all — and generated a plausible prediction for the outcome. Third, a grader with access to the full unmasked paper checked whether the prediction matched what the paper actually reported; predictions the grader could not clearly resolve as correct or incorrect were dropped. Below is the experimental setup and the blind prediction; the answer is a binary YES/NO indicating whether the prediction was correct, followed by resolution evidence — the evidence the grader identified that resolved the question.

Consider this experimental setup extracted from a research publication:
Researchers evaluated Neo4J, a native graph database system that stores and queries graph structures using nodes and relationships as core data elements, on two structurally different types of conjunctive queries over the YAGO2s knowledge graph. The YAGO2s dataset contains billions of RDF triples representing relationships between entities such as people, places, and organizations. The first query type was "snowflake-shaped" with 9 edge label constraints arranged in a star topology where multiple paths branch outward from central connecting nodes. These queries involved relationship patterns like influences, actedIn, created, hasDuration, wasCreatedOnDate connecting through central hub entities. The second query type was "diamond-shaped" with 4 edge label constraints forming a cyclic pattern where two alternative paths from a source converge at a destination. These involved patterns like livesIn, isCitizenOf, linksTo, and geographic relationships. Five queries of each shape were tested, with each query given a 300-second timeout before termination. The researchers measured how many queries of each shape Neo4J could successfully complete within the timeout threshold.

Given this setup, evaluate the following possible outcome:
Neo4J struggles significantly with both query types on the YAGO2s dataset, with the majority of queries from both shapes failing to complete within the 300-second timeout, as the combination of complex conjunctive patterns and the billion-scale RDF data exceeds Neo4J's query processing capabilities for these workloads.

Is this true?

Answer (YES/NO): NO